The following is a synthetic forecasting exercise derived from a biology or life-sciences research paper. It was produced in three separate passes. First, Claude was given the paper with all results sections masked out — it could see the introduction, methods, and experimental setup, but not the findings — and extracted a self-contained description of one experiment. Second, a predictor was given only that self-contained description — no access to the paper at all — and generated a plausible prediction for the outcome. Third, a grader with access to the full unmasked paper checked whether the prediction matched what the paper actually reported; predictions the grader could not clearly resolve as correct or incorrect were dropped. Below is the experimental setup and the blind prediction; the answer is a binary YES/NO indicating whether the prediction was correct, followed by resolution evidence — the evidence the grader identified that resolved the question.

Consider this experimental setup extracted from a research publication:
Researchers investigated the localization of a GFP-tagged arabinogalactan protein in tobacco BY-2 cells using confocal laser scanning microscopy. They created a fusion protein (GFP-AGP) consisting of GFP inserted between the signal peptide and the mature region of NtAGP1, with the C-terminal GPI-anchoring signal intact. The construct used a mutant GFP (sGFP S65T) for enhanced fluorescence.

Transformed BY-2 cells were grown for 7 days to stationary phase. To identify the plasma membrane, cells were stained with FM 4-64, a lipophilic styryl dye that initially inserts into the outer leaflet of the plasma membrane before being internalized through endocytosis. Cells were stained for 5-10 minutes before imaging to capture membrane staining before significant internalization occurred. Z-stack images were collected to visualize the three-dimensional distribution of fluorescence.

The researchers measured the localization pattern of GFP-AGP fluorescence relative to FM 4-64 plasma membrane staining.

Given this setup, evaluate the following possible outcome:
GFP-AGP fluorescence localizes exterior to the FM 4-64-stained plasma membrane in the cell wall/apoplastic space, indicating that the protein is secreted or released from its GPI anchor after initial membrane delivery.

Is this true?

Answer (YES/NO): NO